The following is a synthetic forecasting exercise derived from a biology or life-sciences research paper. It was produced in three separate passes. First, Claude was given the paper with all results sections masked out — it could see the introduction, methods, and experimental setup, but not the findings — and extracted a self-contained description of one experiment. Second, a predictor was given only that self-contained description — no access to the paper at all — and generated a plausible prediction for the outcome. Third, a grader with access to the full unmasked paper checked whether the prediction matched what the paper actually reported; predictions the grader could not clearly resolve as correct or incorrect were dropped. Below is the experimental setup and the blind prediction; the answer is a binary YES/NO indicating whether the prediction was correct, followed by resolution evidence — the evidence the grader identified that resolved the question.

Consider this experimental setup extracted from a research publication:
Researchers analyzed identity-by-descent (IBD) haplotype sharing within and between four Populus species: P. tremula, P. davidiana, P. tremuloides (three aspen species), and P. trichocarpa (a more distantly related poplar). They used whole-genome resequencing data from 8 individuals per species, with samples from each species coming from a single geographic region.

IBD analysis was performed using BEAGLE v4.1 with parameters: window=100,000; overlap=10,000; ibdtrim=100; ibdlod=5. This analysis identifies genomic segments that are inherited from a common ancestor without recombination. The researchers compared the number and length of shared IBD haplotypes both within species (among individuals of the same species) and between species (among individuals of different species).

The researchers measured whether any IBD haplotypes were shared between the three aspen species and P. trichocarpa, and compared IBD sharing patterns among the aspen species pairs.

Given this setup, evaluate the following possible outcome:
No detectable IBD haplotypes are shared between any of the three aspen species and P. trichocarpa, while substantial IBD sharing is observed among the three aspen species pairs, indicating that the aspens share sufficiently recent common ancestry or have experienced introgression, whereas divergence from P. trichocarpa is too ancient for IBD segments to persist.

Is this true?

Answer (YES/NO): YES